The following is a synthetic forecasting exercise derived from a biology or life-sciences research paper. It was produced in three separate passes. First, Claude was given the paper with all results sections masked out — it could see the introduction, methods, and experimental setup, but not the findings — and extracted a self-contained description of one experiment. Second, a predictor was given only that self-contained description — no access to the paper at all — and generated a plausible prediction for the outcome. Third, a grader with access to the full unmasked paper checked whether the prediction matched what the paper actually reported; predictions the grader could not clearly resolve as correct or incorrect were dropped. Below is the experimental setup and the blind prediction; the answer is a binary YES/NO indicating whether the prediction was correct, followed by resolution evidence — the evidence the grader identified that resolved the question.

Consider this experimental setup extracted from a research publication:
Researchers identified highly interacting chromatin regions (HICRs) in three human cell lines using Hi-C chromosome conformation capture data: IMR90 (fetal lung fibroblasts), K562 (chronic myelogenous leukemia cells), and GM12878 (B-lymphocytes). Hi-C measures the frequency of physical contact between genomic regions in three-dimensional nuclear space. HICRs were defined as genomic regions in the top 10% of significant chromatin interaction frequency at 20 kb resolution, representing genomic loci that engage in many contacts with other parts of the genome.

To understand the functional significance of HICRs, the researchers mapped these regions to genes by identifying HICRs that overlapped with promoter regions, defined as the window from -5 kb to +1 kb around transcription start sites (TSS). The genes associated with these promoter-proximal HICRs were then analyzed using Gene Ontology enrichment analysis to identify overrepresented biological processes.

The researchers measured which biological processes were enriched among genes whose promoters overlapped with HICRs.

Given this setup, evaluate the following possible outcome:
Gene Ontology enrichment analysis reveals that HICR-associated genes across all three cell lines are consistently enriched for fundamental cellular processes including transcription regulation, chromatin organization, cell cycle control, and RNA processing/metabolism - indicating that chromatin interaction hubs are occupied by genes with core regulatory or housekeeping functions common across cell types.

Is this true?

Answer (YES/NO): NO